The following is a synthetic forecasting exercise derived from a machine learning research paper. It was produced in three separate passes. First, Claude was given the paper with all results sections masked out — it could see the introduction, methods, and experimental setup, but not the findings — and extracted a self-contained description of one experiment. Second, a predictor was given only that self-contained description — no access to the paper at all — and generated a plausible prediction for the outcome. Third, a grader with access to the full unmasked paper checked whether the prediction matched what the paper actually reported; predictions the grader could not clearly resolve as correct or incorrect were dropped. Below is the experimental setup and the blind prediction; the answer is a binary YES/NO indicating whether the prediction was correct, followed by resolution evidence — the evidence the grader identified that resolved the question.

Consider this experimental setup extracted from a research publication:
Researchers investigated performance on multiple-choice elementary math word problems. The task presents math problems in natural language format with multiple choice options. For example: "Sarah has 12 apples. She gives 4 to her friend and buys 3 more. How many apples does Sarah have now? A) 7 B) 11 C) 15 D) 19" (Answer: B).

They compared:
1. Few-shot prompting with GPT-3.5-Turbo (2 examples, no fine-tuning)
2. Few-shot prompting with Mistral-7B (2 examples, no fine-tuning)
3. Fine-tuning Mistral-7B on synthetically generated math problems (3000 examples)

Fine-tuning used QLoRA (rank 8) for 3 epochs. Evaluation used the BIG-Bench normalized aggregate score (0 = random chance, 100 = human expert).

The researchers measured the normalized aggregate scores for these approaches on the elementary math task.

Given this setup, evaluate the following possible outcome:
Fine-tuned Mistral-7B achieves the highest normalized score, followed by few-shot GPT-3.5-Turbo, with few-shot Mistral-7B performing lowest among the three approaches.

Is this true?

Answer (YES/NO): NO